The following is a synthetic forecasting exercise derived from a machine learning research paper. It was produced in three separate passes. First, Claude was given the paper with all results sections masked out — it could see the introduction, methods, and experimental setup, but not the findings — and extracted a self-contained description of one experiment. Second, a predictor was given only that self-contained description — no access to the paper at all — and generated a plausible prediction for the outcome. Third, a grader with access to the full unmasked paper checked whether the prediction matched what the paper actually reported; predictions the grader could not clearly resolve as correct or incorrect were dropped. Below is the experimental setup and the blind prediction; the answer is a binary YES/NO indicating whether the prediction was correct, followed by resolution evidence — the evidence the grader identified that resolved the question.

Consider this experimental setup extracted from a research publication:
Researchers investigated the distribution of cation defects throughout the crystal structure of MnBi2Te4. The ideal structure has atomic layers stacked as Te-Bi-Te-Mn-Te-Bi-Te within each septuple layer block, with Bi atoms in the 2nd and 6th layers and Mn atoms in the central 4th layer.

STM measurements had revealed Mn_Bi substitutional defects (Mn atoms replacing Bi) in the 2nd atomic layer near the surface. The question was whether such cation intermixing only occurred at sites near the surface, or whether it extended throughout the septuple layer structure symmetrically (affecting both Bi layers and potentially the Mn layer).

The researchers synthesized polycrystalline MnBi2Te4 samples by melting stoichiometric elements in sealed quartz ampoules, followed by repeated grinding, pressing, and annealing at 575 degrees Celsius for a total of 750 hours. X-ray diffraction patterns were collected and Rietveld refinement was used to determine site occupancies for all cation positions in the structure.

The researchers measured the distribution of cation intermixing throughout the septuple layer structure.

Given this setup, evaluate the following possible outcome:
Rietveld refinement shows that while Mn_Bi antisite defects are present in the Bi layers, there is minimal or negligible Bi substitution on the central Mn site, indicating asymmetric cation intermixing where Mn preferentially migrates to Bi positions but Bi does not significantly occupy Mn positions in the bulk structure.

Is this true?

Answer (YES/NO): NO